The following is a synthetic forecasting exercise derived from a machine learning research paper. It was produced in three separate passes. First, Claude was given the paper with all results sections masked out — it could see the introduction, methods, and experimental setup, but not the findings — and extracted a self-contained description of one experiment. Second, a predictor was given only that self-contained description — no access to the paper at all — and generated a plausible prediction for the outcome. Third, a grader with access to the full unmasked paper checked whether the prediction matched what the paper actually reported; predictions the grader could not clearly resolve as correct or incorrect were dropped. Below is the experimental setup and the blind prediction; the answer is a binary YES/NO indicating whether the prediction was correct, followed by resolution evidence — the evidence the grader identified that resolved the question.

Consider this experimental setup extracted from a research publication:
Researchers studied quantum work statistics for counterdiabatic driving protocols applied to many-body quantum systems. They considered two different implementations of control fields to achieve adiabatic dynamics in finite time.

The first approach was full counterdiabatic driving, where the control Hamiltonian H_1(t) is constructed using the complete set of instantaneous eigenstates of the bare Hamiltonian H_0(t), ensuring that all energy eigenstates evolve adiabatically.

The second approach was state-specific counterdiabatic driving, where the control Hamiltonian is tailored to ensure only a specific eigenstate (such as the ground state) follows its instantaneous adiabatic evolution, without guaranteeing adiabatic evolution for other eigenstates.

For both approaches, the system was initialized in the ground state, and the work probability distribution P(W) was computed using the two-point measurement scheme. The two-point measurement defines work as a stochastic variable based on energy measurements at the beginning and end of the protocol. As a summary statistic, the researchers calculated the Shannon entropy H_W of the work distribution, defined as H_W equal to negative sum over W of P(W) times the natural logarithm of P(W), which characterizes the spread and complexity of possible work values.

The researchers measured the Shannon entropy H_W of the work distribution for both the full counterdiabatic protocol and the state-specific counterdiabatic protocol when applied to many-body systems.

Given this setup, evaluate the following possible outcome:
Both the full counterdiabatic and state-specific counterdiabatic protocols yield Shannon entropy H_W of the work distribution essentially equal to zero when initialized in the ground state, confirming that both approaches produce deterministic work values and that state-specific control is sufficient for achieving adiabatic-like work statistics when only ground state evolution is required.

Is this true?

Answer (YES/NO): NO